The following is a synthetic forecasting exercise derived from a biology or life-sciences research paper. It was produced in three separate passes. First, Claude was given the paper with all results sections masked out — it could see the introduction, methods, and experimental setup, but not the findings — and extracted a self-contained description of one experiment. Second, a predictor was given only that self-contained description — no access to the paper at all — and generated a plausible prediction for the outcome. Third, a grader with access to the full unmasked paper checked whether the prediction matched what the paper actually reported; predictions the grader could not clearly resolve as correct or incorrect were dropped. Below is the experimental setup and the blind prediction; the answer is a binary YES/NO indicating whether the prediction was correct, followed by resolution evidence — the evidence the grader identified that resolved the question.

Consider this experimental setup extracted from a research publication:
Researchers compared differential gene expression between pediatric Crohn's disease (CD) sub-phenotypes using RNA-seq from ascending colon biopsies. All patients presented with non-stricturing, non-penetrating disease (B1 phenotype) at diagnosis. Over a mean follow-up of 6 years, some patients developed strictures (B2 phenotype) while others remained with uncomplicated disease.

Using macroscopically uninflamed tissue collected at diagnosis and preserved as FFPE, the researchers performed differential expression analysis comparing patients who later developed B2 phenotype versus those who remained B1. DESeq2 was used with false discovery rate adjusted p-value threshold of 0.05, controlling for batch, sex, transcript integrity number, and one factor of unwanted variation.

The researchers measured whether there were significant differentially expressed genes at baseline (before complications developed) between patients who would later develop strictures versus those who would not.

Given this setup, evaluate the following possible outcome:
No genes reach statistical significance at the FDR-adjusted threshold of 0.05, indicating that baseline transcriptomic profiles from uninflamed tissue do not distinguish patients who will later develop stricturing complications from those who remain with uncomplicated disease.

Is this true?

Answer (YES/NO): NO